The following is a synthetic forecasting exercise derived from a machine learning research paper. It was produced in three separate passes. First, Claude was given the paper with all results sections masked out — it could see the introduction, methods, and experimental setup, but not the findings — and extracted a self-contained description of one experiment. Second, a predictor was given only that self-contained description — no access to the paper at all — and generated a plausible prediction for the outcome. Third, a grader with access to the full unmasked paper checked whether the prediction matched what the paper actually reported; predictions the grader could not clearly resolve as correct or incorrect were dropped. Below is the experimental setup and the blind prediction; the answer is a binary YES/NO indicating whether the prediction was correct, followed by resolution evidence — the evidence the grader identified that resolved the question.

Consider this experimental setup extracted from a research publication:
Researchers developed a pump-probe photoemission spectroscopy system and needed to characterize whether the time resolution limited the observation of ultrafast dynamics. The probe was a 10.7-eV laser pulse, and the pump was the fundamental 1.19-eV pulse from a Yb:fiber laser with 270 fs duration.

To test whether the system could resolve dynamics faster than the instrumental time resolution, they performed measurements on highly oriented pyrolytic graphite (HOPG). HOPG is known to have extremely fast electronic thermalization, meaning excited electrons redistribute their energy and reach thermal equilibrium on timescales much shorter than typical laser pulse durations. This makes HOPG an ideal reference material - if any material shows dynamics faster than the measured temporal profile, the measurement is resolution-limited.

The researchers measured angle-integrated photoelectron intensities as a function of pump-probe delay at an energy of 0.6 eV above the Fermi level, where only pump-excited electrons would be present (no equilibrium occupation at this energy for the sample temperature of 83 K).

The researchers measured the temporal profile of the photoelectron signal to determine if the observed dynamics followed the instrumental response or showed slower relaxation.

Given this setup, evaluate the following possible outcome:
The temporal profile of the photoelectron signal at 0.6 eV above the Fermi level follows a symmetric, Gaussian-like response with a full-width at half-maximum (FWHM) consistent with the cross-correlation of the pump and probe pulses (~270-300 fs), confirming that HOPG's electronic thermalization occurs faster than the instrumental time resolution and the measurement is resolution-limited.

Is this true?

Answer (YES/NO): NO